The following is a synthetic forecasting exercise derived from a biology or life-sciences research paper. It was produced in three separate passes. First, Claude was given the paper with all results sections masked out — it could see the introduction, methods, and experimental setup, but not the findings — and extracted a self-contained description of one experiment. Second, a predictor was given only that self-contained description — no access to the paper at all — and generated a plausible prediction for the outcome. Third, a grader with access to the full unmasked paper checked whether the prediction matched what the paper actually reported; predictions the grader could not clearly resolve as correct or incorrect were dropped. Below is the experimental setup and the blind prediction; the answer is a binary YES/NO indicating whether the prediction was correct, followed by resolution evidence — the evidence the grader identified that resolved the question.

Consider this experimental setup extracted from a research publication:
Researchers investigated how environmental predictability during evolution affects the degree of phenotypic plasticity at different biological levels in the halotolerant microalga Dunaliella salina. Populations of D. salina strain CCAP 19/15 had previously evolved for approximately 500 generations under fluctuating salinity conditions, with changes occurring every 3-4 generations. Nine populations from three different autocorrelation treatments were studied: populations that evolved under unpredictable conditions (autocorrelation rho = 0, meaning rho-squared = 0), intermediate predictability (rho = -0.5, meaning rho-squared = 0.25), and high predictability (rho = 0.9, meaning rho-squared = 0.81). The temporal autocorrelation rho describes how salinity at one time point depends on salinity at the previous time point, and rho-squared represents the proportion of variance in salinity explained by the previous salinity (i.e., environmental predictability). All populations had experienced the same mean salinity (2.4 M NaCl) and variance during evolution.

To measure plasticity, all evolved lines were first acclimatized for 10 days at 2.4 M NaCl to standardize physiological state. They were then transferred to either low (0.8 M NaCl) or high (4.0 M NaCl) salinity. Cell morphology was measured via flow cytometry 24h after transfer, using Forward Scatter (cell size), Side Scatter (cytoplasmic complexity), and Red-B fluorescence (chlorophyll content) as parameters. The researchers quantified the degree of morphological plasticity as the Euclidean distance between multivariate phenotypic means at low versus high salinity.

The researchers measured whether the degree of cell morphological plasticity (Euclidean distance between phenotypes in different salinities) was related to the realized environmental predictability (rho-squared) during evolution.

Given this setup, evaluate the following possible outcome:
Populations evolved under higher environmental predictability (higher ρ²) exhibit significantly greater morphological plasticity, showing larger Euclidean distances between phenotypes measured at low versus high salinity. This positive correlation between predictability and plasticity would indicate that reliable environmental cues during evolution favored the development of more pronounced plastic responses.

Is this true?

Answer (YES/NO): YES